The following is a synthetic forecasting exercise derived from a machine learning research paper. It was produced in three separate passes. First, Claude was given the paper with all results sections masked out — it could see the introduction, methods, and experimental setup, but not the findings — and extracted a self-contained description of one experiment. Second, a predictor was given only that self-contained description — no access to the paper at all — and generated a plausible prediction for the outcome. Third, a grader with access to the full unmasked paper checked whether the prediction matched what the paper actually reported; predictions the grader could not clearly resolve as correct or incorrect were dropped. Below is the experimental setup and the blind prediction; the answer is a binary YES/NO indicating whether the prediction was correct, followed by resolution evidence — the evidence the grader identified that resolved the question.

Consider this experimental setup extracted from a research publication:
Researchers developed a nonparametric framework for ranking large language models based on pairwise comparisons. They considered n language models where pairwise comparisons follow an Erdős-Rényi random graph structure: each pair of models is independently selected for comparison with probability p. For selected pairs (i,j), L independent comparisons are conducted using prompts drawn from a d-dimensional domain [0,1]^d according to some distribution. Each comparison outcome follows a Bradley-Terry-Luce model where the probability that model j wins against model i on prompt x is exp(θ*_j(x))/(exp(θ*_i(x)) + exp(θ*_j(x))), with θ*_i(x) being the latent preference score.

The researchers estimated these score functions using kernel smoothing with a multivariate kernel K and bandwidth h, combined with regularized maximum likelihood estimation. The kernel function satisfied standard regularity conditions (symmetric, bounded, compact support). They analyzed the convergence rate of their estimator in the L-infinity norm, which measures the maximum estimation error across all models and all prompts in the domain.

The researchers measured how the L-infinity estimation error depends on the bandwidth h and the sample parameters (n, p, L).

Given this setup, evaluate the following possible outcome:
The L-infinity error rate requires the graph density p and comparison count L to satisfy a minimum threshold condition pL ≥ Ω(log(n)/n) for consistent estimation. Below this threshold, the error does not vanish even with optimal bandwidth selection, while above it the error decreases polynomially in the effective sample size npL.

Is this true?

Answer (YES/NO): NO